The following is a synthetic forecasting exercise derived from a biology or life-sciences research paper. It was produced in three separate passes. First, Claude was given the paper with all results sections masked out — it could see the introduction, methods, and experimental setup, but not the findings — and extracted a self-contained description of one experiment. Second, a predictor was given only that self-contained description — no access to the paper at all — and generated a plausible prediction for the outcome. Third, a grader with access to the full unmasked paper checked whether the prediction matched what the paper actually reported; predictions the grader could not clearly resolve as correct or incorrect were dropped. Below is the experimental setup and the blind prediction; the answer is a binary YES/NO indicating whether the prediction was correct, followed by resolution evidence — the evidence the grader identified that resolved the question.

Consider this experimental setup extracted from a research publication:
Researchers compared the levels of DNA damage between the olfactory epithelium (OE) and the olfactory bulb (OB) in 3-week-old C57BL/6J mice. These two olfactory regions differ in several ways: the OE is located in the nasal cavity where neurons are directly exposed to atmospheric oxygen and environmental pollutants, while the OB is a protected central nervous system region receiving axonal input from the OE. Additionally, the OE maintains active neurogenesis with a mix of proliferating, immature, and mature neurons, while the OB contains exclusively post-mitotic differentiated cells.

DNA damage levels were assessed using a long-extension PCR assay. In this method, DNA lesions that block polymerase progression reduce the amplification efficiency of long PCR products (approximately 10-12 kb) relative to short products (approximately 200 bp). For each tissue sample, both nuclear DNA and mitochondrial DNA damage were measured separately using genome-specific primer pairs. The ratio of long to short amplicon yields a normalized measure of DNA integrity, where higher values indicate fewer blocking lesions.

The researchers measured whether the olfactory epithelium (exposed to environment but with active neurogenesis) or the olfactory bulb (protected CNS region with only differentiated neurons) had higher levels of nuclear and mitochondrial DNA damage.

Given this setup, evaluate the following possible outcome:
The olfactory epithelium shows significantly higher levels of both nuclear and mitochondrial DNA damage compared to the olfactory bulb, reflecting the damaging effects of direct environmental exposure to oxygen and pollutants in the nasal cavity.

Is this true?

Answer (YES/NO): NO